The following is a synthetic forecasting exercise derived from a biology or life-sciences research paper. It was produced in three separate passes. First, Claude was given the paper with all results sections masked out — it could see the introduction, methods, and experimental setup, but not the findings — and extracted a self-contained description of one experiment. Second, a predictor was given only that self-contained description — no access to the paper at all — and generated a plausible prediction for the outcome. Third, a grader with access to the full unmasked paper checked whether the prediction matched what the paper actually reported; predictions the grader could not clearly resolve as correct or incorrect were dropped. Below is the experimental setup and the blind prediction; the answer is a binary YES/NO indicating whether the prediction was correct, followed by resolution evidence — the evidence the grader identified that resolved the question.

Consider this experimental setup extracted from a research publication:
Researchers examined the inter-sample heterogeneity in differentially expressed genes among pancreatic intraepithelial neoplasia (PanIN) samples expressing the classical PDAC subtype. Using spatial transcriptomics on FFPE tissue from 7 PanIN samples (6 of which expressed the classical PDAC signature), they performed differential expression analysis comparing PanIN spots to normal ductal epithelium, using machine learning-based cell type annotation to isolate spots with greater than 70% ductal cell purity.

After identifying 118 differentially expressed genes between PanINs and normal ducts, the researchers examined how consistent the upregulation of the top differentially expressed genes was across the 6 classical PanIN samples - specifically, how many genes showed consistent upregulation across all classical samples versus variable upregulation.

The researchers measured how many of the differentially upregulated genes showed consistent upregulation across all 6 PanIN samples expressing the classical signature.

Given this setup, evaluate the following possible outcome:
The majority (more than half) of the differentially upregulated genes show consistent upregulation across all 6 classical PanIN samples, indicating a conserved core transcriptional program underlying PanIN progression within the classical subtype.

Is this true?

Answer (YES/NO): NO